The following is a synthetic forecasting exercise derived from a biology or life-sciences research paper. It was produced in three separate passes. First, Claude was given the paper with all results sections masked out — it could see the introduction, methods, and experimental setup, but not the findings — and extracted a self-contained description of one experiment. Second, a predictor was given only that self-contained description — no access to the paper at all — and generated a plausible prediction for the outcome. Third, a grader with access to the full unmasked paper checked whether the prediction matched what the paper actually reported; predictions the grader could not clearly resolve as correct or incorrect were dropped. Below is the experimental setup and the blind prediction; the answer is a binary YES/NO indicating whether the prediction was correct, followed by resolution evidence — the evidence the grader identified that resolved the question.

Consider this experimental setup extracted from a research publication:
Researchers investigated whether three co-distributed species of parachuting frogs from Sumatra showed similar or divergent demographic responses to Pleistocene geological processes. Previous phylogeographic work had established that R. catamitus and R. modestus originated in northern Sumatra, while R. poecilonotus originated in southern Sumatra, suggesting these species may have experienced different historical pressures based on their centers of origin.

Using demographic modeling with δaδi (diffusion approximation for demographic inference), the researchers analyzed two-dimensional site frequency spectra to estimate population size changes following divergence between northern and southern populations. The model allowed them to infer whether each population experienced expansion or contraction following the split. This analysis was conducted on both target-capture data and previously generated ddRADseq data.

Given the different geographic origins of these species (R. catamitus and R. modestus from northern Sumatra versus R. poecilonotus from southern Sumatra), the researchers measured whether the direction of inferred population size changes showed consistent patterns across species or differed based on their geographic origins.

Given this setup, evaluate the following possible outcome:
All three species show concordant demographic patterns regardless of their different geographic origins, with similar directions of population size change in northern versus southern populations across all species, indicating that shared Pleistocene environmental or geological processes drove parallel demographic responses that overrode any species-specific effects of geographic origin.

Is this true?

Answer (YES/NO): NO